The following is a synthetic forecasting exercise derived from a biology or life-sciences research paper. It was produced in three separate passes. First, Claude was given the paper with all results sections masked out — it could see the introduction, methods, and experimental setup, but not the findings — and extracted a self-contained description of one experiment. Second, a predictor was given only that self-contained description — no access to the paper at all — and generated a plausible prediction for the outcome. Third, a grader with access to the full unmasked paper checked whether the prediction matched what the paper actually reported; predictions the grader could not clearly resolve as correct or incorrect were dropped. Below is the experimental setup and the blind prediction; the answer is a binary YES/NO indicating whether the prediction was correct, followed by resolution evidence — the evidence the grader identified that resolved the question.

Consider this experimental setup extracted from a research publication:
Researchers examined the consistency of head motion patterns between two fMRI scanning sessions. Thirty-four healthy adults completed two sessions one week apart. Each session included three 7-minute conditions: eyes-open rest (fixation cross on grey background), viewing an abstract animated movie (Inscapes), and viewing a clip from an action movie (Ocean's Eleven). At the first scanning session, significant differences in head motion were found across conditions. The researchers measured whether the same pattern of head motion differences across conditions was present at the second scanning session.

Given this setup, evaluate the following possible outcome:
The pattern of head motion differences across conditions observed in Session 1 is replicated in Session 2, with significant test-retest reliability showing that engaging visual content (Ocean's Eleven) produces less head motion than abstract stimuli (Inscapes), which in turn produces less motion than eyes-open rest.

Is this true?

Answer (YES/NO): NO